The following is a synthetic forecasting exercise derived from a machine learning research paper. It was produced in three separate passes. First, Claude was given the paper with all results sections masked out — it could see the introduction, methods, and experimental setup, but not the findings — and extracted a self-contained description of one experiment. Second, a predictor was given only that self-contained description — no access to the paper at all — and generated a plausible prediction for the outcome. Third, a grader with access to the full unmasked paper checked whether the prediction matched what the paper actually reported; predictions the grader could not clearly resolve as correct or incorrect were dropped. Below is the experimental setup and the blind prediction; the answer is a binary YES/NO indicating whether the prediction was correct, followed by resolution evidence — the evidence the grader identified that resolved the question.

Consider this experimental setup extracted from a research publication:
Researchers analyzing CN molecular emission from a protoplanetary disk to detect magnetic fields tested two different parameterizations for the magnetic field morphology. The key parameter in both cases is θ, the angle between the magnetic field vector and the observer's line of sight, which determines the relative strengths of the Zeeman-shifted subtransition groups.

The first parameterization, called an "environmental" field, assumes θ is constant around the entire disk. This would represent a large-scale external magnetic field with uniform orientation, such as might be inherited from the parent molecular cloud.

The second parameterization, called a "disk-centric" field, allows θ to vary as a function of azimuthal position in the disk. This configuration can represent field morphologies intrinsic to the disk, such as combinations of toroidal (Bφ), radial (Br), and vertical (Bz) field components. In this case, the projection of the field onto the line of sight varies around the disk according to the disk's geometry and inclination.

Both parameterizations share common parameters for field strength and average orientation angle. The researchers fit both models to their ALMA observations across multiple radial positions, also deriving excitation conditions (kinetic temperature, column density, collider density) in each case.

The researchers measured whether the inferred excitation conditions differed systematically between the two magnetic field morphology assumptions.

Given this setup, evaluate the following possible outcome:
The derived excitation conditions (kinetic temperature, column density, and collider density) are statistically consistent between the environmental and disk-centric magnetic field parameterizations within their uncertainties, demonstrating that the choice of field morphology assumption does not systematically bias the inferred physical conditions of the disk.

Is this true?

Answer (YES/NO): YES